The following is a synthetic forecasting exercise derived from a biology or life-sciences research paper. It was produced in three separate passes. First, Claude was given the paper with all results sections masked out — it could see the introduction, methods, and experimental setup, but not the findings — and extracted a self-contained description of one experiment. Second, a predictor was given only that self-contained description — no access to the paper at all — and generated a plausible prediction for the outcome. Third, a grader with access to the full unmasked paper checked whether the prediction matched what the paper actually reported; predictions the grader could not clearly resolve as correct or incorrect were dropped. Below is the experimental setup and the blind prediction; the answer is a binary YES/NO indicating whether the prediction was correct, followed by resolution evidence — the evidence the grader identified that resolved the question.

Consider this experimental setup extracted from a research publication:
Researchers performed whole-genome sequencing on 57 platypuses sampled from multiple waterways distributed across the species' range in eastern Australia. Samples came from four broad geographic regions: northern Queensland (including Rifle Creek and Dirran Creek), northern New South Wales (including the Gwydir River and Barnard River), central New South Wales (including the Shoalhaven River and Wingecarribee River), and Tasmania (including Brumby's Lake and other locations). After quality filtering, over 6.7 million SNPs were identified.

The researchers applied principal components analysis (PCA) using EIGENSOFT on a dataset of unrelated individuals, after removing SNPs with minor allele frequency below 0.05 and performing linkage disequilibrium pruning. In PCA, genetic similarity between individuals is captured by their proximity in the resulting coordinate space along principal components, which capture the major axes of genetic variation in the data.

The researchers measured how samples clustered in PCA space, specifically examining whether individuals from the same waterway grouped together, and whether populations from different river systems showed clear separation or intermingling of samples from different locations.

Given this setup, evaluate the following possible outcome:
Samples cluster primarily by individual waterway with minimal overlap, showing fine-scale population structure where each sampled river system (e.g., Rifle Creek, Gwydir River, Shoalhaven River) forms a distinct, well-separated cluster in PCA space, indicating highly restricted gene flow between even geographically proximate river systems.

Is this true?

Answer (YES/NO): NO